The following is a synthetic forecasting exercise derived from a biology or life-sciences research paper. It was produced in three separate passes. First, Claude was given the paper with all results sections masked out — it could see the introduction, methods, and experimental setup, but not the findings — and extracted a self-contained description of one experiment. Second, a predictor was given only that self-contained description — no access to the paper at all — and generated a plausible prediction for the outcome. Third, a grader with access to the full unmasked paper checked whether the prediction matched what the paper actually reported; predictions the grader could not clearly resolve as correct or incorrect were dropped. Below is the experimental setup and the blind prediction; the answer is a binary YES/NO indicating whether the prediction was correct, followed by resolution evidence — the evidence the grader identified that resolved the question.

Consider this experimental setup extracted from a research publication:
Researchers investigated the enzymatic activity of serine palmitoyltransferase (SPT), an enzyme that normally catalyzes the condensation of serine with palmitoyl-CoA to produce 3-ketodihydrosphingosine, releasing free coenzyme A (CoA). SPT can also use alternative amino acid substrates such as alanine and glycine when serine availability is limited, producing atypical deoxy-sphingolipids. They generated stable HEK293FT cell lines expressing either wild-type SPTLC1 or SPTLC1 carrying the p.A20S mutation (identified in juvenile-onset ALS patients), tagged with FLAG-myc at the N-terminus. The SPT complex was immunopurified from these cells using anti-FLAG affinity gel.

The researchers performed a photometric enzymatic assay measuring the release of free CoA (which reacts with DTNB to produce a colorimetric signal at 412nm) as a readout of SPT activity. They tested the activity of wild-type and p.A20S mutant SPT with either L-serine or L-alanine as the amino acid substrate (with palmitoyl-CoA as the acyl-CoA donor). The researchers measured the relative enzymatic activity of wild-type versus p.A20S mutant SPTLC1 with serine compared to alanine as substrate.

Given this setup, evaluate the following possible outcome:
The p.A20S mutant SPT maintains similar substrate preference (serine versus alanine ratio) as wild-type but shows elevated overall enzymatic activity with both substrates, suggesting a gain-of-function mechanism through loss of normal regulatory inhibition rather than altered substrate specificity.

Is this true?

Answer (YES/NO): NO